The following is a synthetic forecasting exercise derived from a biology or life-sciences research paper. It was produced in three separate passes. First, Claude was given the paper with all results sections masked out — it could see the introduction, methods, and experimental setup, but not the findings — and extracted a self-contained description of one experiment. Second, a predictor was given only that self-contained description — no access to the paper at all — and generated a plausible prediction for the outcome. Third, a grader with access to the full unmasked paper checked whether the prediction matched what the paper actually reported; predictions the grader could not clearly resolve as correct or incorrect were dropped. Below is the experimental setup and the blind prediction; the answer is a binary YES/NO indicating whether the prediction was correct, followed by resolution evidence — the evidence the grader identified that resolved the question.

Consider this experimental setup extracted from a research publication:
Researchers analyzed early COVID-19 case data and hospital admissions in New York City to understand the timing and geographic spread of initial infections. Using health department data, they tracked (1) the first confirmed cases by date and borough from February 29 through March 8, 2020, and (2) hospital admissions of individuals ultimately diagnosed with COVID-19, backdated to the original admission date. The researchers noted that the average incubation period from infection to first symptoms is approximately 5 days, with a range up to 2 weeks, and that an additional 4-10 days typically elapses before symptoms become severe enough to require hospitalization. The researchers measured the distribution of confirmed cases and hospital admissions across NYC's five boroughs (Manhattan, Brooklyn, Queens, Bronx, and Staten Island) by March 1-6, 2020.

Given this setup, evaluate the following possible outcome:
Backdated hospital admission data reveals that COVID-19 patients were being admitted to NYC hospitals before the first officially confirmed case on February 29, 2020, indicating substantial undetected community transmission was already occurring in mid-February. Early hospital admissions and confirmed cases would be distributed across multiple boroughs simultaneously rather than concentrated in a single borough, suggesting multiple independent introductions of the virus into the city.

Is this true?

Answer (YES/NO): NO